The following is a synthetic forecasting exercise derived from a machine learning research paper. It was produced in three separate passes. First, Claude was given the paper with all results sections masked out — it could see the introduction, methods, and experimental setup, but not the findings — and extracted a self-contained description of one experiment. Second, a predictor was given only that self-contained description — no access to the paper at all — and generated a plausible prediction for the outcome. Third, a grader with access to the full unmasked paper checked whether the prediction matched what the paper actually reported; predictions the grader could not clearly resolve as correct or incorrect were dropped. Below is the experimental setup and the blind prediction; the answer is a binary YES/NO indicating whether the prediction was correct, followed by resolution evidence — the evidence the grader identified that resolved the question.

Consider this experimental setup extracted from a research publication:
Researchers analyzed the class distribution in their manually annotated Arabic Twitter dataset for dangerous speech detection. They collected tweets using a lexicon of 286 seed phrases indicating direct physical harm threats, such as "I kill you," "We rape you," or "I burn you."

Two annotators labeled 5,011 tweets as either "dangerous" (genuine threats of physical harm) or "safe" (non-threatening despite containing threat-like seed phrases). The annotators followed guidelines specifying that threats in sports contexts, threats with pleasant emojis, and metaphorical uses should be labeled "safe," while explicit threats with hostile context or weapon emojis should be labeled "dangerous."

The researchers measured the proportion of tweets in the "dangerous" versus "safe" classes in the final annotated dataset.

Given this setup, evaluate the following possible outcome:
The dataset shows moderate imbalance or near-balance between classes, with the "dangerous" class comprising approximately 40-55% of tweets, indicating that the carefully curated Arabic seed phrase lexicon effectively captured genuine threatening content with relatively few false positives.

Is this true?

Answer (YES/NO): NO